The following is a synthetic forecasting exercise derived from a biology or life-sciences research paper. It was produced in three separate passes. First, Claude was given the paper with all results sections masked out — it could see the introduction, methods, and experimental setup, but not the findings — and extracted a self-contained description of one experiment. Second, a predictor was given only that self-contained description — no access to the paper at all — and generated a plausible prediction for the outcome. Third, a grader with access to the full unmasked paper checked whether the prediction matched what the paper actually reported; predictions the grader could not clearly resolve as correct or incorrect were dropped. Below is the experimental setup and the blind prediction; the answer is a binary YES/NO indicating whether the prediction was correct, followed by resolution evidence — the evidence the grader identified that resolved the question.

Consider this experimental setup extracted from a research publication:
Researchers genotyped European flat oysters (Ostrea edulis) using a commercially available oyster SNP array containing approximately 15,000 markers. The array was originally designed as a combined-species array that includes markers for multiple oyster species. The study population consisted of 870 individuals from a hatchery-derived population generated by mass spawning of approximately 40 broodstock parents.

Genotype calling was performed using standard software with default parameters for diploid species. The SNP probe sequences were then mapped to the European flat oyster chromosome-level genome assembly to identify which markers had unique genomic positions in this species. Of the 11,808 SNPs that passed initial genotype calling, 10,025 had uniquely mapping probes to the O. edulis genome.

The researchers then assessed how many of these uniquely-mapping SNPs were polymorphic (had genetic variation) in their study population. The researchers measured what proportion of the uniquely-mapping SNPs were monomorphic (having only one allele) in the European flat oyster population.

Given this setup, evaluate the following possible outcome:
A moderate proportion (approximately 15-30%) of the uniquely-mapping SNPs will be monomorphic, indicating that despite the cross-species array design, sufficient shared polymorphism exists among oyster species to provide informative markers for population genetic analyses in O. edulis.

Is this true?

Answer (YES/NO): YES